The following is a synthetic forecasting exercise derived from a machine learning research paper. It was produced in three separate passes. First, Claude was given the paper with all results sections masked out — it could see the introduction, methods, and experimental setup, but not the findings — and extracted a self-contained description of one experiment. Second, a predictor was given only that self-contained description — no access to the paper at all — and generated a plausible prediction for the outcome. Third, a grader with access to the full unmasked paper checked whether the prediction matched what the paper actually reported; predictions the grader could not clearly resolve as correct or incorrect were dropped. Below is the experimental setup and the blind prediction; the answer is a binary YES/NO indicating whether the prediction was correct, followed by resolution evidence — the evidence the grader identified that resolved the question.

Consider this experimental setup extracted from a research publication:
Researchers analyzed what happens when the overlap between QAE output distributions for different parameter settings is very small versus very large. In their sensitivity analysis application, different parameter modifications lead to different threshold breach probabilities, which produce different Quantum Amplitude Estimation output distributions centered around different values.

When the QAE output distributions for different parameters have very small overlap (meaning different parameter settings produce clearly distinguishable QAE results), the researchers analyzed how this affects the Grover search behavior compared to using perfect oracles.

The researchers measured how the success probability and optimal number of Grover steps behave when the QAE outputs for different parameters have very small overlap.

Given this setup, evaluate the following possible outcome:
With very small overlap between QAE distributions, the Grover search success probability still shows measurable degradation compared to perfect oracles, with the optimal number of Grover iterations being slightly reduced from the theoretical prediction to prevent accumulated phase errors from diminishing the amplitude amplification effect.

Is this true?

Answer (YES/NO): NO